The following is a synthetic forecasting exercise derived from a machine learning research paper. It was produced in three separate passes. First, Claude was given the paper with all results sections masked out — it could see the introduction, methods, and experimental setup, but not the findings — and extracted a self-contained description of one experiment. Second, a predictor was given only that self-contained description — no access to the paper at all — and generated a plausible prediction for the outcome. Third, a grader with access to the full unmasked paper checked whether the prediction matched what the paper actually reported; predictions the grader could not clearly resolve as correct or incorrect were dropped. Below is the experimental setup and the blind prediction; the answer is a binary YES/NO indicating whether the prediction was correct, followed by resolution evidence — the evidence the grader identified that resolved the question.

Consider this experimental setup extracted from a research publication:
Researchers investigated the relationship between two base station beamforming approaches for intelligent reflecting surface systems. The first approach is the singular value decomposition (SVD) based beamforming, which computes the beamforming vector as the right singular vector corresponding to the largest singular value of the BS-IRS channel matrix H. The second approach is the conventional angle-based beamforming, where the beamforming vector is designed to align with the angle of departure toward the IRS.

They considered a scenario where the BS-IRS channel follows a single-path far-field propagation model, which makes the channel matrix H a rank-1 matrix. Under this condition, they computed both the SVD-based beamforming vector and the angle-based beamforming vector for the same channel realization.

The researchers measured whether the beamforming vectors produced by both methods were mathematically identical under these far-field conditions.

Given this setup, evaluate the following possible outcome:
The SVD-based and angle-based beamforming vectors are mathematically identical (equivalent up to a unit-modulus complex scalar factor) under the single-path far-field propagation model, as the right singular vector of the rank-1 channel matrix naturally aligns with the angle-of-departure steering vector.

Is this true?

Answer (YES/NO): YES